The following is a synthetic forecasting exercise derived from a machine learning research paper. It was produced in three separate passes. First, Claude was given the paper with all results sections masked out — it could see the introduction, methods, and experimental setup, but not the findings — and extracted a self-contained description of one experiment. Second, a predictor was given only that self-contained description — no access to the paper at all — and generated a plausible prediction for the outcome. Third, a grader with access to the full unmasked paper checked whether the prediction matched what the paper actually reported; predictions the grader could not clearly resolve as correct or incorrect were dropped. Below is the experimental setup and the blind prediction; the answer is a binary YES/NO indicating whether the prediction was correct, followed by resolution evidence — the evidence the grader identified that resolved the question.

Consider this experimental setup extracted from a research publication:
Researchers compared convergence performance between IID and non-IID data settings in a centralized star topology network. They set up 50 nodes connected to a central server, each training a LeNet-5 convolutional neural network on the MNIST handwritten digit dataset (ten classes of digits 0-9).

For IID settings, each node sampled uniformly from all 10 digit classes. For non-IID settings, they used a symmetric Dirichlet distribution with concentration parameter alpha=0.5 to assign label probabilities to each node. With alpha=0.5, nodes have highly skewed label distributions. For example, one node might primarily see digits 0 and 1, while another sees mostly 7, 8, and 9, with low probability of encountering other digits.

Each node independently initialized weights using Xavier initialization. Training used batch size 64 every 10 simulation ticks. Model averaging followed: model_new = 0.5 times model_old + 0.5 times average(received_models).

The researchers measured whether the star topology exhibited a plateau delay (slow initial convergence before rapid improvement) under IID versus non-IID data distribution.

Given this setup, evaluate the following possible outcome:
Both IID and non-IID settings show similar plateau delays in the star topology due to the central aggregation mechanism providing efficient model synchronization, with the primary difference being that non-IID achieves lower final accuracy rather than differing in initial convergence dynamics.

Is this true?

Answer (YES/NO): NO